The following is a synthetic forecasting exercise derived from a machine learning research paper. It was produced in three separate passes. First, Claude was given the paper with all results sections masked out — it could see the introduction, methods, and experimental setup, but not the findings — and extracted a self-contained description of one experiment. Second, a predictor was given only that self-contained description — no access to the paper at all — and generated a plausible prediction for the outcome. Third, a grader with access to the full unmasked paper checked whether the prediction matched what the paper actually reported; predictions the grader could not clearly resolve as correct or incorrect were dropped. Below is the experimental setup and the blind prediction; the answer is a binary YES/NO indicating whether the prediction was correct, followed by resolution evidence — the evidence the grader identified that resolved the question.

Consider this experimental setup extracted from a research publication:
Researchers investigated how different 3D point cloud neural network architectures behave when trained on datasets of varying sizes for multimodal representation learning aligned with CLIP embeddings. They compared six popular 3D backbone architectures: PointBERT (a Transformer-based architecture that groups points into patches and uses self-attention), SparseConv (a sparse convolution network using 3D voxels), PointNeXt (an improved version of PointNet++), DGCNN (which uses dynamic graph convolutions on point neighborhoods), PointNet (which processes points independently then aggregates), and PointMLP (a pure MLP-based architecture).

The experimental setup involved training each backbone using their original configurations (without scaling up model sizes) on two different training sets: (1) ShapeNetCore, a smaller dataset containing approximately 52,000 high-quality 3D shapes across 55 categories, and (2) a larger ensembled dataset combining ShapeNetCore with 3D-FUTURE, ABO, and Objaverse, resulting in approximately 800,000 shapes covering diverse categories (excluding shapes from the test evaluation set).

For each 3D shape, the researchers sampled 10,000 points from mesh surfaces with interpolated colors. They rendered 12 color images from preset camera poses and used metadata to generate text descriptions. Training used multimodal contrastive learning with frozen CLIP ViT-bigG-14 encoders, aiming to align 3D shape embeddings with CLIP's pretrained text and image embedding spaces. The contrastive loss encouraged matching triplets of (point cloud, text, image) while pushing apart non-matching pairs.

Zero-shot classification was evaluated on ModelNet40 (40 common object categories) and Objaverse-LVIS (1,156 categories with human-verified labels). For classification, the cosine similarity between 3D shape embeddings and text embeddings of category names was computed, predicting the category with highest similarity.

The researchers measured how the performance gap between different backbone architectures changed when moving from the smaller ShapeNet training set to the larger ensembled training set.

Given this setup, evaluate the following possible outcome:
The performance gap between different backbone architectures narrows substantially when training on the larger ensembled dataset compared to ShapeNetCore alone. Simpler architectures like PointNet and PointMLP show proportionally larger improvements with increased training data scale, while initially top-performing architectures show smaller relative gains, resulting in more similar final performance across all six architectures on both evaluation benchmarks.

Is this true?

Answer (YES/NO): NO